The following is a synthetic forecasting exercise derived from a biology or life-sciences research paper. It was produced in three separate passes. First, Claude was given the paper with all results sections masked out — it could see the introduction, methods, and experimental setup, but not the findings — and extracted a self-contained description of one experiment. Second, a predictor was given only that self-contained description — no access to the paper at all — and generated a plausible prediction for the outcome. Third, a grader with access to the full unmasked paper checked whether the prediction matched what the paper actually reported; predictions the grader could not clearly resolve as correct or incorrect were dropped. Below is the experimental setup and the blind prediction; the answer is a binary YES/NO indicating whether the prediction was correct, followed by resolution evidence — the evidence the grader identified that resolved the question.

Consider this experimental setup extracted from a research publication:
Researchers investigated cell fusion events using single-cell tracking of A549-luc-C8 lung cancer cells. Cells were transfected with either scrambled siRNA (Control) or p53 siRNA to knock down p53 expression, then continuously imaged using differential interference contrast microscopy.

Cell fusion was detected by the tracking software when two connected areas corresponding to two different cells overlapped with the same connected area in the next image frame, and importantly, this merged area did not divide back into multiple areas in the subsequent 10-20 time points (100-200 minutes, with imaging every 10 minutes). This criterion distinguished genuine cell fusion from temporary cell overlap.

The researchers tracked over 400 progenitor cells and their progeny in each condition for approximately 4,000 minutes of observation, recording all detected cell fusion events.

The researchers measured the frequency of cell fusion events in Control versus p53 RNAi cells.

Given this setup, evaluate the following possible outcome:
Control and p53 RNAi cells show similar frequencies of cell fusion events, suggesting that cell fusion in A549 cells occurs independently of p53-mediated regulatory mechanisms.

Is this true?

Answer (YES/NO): NO